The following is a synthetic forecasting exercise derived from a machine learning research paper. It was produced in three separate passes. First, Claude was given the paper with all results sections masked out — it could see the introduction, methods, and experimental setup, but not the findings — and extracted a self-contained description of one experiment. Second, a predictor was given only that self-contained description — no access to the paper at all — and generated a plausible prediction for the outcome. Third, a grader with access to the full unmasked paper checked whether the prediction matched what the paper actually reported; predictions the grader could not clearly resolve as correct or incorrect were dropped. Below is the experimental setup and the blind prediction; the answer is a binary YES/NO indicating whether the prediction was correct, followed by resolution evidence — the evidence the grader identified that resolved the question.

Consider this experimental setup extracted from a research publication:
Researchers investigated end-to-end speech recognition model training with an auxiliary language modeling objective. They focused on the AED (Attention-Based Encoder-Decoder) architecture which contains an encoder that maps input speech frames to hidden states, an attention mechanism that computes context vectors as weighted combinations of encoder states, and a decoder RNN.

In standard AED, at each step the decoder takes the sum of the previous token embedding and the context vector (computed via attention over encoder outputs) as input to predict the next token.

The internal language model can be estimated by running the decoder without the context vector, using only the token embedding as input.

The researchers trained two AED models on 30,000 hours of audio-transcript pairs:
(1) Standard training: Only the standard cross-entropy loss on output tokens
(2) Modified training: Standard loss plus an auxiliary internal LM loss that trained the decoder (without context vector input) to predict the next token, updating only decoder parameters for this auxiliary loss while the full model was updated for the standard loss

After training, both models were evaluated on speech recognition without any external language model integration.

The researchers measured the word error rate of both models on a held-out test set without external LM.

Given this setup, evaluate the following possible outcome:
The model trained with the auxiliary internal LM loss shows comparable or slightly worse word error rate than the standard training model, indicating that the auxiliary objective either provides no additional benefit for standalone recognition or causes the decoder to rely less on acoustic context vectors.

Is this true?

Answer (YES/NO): NO